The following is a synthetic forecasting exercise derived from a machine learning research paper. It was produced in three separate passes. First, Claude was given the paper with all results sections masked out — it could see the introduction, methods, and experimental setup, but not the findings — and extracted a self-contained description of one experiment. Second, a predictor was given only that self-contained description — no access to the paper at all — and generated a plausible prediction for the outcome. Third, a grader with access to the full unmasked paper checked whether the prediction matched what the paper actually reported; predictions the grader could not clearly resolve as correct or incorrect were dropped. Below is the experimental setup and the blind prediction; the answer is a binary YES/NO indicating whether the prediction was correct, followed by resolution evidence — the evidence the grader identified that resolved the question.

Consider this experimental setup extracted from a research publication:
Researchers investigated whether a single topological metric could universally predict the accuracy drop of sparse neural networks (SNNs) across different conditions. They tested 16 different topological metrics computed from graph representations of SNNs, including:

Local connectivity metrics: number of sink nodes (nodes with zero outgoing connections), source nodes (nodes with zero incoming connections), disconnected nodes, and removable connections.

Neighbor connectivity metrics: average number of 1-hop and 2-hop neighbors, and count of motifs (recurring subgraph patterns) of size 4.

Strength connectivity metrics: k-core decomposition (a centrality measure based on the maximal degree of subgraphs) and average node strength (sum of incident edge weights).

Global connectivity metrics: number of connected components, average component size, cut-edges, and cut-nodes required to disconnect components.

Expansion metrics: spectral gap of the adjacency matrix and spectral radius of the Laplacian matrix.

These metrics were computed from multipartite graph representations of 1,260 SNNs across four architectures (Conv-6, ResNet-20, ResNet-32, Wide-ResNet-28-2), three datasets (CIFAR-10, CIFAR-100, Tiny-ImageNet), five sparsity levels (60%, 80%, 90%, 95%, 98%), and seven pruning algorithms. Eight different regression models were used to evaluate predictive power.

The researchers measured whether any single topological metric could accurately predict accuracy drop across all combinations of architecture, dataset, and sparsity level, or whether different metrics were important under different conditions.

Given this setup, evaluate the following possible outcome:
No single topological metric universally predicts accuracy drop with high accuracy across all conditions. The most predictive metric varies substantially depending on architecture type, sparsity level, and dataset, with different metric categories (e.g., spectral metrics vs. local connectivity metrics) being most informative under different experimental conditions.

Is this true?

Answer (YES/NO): YES